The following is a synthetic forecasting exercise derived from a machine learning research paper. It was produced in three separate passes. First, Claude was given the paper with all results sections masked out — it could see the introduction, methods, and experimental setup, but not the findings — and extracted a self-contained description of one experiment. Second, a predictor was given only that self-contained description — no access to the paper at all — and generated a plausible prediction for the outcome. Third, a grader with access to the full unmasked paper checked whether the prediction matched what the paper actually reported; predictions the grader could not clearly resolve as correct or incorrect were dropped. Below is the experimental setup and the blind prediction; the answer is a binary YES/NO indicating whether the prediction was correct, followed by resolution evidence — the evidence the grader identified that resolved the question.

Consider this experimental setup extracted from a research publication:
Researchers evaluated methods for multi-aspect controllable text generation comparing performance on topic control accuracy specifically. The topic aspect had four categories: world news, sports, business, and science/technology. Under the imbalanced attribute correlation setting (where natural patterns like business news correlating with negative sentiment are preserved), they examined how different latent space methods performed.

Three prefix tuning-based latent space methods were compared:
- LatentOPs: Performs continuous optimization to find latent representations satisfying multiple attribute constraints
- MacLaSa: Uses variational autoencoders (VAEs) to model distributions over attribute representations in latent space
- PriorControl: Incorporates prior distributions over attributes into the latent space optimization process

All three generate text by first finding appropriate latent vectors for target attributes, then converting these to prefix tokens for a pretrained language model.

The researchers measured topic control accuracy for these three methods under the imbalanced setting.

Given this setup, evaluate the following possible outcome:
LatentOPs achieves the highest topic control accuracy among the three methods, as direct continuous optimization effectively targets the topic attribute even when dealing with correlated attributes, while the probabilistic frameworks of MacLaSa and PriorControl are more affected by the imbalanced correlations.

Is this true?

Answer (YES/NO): NO